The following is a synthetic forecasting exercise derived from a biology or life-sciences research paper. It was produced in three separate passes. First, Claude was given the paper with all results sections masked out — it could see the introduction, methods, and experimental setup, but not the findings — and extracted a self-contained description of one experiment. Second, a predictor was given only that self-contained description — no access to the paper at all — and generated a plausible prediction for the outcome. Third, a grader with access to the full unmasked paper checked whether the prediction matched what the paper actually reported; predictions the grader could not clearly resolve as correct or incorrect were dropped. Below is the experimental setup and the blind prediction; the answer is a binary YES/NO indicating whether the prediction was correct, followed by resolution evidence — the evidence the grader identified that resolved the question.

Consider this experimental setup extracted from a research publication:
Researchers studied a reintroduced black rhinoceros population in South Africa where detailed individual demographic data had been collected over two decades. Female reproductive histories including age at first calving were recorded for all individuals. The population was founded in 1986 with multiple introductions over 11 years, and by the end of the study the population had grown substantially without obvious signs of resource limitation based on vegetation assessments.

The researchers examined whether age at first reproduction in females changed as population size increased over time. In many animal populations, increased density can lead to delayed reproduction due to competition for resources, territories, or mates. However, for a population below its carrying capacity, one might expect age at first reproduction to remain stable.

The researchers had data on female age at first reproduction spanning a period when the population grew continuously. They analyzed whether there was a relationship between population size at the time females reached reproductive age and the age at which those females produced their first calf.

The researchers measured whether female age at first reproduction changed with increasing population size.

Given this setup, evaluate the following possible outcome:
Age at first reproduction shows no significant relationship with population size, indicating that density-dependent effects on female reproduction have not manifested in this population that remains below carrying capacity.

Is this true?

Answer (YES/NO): NO